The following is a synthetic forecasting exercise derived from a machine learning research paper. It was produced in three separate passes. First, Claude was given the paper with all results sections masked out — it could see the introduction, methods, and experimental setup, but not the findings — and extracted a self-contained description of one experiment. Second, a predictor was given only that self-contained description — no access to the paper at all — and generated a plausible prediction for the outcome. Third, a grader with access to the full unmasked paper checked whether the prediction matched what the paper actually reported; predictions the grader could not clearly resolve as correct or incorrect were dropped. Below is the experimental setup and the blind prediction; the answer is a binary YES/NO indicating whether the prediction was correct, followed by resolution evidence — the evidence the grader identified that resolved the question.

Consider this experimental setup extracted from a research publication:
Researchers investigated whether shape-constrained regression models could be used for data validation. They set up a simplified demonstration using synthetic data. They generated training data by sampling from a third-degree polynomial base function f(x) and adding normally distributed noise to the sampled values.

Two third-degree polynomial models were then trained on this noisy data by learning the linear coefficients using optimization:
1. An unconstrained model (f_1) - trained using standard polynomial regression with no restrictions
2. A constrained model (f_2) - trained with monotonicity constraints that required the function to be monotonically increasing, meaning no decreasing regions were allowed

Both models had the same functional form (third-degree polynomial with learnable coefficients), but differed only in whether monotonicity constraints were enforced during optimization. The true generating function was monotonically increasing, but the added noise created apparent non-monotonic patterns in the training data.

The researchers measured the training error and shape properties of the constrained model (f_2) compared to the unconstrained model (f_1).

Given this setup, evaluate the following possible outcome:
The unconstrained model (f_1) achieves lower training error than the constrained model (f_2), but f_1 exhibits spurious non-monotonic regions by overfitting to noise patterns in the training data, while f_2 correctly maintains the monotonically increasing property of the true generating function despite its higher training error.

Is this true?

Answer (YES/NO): YES